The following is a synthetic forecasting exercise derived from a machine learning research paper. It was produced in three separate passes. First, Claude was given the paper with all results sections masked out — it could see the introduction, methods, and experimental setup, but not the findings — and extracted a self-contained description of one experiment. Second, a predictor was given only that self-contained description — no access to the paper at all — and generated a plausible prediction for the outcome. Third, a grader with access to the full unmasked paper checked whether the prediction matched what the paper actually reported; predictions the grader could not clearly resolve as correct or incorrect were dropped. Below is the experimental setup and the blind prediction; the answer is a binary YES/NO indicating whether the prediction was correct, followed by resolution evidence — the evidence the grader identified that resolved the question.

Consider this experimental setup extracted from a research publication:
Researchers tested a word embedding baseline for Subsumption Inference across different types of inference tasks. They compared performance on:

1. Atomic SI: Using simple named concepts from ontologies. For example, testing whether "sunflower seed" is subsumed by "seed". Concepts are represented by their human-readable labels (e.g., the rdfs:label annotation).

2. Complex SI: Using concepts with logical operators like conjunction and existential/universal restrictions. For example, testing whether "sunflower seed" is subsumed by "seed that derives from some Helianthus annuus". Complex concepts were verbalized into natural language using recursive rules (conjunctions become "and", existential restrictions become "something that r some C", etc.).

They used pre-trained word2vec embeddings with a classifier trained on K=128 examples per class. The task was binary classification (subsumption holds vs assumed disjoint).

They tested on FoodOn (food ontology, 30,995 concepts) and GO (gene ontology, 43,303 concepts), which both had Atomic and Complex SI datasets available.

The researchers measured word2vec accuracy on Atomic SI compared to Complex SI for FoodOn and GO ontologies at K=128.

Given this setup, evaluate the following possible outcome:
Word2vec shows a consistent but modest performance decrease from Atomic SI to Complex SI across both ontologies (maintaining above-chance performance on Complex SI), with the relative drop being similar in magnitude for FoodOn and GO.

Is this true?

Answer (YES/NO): NO